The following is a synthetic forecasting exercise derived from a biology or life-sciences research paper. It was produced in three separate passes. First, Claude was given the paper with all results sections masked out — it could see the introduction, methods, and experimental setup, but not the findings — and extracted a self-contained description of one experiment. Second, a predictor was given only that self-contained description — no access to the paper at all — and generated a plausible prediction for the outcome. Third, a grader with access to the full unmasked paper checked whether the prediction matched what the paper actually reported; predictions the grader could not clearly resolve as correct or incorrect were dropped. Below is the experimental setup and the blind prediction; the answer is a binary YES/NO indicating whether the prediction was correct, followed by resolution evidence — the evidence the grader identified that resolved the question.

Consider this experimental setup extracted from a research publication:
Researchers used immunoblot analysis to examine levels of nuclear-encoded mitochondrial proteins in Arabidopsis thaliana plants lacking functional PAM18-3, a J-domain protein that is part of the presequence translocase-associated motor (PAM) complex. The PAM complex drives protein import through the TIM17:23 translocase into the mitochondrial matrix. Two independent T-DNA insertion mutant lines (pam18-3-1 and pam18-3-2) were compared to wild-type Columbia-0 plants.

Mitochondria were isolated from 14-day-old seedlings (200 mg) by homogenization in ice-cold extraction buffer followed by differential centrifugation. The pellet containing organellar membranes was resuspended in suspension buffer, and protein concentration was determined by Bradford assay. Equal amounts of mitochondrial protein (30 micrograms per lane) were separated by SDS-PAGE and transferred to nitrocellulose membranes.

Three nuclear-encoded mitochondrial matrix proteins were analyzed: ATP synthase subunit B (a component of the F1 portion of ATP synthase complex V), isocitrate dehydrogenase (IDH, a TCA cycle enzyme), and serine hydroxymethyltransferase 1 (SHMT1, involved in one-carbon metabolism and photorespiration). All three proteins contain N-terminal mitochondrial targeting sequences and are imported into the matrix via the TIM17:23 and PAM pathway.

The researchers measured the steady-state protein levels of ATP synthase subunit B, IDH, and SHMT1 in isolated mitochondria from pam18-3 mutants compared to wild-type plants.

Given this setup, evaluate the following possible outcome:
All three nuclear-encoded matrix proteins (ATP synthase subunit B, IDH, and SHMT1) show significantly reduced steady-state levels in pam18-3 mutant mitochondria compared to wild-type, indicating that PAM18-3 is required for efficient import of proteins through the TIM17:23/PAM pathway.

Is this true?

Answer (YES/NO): YES